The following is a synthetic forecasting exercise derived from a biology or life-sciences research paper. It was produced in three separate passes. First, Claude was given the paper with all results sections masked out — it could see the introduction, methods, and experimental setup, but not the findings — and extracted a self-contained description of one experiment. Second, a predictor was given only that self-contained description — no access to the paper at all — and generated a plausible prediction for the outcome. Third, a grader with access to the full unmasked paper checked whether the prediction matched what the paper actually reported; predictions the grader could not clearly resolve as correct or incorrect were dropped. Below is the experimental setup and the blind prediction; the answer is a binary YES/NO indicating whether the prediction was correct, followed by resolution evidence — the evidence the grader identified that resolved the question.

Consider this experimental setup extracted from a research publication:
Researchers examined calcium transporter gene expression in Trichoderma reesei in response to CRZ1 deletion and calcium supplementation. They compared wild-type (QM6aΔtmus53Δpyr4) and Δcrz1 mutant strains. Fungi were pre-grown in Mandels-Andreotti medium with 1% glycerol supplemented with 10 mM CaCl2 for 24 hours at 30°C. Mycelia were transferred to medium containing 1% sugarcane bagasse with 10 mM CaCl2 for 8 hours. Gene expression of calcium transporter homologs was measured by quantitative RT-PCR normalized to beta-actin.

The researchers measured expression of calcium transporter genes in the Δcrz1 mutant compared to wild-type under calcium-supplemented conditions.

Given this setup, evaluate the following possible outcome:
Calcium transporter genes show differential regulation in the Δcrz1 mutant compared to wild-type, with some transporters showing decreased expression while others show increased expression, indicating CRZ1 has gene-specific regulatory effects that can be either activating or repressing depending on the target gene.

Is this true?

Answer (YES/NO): NO